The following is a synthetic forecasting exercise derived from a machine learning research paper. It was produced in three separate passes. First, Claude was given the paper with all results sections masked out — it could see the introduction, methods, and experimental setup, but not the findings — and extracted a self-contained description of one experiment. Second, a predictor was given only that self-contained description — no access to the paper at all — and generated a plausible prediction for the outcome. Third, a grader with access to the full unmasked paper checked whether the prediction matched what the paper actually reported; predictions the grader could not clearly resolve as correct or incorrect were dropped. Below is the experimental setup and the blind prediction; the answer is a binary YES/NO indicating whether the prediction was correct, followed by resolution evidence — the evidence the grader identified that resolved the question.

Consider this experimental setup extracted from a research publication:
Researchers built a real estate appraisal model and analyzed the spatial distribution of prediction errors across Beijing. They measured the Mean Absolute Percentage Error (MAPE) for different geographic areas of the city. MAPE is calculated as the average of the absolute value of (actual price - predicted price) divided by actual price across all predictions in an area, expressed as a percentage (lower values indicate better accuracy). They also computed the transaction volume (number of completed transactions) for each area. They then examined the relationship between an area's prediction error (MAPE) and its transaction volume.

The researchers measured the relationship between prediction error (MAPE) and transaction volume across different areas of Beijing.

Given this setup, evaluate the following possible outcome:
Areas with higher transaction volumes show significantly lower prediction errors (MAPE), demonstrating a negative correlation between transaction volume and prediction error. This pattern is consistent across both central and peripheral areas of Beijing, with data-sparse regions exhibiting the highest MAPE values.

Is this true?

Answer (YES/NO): NO